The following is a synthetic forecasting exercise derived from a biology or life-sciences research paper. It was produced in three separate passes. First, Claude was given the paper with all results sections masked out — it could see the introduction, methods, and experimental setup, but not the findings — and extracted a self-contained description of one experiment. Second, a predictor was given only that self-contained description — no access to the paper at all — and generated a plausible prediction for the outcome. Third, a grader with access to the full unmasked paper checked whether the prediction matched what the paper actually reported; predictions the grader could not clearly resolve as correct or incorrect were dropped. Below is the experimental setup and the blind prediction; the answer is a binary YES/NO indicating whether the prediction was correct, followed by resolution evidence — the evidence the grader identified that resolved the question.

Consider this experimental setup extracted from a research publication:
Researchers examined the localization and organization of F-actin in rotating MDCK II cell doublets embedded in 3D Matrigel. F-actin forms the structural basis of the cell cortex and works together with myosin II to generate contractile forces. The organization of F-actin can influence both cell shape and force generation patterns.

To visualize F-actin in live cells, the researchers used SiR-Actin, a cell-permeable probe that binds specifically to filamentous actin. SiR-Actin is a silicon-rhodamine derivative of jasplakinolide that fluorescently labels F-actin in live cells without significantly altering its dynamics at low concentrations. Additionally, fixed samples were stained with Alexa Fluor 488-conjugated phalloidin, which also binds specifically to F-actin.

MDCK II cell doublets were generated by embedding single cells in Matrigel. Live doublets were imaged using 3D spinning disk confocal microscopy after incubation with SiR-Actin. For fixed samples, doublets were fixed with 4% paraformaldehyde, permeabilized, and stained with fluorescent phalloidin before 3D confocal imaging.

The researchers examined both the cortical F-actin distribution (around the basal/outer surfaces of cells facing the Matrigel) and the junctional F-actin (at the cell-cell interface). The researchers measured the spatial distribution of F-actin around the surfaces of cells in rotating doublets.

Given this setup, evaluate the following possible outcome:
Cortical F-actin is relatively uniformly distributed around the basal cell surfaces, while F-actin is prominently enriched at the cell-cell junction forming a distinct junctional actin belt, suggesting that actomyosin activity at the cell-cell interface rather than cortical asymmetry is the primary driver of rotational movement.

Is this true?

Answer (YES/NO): NO